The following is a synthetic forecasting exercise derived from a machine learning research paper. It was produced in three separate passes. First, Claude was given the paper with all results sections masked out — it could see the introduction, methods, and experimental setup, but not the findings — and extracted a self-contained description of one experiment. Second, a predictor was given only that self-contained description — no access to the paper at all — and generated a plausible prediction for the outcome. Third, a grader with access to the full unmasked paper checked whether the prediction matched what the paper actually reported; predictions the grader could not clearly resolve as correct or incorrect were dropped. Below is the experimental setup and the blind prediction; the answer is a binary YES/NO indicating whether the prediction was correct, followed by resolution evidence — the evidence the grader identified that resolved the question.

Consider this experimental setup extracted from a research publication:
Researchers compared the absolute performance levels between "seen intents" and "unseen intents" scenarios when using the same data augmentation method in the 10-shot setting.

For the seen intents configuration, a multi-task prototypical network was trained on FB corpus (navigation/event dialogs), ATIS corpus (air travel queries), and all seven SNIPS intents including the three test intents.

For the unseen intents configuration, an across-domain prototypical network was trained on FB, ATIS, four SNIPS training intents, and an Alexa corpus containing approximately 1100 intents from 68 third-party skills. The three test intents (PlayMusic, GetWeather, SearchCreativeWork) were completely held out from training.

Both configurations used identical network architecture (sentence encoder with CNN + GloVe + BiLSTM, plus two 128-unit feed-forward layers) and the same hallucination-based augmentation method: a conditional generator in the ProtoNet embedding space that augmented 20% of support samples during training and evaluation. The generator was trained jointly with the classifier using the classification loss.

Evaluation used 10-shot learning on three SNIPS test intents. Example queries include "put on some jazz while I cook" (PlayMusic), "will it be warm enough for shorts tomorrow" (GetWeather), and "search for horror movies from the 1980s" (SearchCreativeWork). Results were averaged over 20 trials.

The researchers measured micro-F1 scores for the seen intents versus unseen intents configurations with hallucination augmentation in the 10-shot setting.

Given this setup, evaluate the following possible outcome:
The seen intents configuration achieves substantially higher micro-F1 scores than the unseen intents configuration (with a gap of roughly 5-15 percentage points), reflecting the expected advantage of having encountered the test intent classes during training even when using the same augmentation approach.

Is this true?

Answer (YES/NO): NO